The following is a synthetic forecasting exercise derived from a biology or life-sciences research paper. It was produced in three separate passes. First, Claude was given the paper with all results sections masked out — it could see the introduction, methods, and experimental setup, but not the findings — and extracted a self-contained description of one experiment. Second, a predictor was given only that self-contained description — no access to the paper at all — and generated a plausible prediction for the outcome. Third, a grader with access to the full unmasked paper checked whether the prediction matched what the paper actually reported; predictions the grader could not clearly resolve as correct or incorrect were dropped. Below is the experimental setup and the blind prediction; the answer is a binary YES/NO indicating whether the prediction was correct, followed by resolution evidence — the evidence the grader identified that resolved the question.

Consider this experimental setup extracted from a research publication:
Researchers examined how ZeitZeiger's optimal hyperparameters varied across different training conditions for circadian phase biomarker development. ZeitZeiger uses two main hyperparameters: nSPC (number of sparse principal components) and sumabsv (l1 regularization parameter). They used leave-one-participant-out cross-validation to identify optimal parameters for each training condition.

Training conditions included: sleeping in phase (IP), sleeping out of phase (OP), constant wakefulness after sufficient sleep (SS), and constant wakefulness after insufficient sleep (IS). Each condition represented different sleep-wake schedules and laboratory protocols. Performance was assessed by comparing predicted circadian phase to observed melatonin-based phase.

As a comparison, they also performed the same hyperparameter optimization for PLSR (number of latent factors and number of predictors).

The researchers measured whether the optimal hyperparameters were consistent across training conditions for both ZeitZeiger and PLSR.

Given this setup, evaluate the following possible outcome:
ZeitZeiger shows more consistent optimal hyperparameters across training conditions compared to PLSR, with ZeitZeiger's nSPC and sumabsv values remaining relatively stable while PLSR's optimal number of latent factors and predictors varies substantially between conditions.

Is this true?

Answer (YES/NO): NO